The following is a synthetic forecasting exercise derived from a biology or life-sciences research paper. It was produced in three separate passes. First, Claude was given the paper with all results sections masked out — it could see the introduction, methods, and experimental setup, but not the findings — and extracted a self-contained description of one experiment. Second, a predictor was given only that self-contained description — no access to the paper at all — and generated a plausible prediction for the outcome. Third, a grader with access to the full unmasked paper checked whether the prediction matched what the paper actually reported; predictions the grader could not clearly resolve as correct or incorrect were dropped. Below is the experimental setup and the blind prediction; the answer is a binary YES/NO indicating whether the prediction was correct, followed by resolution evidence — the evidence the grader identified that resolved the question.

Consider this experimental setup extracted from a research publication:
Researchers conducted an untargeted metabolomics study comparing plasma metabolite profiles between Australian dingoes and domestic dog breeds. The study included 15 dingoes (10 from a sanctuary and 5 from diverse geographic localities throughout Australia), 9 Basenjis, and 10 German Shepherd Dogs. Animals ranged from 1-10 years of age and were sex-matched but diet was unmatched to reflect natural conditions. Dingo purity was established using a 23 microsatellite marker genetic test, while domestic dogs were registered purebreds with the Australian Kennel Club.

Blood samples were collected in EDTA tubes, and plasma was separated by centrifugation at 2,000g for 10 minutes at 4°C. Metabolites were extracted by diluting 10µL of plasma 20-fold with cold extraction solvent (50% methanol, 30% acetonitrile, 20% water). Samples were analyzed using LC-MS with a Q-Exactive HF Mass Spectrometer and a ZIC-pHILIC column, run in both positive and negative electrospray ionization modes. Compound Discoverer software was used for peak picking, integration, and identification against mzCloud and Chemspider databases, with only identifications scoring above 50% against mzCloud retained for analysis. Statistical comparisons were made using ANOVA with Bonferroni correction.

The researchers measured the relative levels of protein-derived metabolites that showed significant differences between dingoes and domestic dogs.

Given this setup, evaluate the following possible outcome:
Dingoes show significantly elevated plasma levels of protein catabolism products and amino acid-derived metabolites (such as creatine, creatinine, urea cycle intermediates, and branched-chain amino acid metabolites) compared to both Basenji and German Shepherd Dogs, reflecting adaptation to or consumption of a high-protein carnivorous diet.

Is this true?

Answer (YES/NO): NO